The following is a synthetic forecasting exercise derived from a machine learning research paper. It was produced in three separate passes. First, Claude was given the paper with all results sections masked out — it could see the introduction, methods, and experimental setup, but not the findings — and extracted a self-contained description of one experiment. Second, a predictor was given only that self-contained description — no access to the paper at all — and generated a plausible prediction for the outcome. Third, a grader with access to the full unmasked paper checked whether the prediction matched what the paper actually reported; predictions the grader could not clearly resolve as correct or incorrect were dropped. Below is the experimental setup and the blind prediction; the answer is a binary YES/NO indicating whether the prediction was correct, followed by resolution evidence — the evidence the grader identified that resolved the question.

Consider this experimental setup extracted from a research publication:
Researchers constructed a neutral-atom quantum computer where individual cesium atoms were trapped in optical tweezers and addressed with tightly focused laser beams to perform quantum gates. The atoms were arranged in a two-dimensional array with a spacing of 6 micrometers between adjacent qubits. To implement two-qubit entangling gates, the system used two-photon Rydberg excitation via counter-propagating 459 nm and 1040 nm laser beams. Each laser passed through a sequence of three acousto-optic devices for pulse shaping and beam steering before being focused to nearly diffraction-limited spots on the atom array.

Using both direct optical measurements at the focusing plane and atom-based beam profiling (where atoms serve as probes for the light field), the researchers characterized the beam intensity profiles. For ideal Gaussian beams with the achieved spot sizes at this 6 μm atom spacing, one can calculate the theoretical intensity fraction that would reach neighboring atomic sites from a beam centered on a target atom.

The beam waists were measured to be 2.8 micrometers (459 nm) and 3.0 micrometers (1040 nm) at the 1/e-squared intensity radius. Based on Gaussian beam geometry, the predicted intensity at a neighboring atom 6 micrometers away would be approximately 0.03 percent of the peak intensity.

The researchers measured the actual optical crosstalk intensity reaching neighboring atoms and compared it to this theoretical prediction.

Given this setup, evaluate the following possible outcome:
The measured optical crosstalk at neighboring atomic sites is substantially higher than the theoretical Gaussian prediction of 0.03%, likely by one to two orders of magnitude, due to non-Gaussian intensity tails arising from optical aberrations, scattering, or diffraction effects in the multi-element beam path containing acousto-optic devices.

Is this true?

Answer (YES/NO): YES